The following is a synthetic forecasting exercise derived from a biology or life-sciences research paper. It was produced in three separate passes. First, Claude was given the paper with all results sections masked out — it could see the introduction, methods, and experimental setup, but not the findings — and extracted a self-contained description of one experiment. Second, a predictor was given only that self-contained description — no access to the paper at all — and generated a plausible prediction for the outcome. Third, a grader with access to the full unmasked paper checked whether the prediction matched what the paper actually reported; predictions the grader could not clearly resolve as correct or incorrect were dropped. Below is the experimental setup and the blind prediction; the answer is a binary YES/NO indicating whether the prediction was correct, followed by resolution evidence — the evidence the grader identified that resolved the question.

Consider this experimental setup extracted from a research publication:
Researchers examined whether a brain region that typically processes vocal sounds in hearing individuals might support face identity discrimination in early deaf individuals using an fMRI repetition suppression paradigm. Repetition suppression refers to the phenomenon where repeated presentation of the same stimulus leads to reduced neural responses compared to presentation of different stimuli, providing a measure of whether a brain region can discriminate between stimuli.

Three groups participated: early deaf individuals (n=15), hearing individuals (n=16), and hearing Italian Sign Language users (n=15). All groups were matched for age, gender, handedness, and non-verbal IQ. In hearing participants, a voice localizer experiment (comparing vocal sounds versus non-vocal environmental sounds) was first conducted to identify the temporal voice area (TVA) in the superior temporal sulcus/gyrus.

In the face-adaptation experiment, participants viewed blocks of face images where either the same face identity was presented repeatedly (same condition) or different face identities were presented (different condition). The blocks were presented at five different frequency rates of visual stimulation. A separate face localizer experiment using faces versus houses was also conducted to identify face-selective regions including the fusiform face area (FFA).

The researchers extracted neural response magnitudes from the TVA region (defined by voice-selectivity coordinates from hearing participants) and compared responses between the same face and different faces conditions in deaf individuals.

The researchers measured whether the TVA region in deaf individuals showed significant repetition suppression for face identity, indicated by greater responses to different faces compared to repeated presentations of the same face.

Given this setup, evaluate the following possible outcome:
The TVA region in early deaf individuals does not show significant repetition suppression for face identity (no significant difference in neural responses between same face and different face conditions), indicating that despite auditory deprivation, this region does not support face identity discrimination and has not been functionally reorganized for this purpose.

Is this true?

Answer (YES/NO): NO